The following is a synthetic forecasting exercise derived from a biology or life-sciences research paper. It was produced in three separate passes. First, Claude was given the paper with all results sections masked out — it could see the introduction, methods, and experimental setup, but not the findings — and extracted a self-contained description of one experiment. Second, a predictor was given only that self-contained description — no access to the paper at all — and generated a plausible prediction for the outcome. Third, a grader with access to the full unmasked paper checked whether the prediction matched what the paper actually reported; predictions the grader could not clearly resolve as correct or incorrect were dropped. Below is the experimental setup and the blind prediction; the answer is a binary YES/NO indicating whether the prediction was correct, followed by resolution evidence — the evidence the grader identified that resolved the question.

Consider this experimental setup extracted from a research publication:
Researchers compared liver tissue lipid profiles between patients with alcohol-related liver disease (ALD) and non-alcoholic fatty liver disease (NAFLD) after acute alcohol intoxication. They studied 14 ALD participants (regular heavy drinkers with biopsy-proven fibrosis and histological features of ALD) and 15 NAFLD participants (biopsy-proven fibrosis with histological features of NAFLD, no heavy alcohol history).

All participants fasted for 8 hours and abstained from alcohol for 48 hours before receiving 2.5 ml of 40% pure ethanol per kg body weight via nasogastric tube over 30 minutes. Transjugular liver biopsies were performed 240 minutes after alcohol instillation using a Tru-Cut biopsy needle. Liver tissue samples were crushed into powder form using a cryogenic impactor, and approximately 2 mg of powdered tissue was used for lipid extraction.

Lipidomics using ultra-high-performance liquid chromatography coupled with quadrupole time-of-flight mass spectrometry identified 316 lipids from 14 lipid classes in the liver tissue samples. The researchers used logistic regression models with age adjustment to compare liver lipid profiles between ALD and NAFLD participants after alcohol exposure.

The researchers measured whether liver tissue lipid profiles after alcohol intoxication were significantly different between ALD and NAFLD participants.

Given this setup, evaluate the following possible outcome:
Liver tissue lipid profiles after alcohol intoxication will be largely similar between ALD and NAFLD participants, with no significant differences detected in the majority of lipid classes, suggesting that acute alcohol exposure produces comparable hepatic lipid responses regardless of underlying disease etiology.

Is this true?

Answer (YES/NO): YES